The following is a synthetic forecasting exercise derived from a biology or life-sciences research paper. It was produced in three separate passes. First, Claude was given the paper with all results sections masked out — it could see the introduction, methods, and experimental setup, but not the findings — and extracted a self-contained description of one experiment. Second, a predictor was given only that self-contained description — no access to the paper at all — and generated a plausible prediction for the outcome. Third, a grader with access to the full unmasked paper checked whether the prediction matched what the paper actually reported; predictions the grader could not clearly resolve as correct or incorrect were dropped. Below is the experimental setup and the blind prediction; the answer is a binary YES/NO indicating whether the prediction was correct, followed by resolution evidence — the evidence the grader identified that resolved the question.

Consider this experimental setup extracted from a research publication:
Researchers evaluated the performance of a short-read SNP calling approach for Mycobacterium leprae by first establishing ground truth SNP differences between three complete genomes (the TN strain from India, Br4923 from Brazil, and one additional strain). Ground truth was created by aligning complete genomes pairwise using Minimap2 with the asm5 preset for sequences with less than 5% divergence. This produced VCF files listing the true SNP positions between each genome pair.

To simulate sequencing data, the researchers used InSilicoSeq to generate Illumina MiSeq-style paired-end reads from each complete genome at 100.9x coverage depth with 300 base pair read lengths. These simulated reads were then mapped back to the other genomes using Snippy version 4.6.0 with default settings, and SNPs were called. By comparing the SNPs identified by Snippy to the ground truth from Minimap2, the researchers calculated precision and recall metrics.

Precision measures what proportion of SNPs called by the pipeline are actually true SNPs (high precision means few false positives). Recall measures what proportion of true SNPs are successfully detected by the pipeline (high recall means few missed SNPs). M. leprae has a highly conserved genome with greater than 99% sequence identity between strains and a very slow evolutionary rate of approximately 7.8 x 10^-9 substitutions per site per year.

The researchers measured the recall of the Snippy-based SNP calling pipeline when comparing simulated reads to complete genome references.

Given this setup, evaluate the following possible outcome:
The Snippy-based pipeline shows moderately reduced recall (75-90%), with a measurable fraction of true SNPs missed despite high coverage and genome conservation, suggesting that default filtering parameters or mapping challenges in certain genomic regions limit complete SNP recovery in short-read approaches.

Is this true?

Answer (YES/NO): YES